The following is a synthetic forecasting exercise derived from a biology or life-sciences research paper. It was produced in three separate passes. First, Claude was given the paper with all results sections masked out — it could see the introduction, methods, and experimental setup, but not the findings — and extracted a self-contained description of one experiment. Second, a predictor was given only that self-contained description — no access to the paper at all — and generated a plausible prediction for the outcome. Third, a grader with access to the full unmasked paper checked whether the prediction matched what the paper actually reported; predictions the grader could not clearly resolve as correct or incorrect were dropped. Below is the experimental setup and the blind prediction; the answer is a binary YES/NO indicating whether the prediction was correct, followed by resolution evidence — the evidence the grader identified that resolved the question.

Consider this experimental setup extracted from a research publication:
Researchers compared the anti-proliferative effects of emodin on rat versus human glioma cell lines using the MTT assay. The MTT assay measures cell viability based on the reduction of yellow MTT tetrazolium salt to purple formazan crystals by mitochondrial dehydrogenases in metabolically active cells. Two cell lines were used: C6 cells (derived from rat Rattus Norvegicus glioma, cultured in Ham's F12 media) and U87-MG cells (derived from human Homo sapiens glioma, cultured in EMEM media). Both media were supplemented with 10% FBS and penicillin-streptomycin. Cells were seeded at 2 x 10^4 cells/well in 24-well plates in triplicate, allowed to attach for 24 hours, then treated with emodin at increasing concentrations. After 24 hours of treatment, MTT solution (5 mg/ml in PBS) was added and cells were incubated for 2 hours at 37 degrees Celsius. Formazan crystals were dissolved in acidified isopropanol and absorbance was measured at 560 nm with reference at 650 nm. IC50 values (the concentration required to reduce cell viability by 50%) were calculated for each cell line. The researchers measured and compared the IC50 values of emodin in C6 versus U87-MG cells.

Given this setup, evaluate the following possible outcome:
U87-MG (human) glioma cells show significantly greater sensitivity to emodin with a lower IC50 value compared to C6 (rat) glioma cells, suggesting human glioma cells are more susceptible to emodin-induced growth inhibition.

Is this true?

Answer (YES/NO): NO